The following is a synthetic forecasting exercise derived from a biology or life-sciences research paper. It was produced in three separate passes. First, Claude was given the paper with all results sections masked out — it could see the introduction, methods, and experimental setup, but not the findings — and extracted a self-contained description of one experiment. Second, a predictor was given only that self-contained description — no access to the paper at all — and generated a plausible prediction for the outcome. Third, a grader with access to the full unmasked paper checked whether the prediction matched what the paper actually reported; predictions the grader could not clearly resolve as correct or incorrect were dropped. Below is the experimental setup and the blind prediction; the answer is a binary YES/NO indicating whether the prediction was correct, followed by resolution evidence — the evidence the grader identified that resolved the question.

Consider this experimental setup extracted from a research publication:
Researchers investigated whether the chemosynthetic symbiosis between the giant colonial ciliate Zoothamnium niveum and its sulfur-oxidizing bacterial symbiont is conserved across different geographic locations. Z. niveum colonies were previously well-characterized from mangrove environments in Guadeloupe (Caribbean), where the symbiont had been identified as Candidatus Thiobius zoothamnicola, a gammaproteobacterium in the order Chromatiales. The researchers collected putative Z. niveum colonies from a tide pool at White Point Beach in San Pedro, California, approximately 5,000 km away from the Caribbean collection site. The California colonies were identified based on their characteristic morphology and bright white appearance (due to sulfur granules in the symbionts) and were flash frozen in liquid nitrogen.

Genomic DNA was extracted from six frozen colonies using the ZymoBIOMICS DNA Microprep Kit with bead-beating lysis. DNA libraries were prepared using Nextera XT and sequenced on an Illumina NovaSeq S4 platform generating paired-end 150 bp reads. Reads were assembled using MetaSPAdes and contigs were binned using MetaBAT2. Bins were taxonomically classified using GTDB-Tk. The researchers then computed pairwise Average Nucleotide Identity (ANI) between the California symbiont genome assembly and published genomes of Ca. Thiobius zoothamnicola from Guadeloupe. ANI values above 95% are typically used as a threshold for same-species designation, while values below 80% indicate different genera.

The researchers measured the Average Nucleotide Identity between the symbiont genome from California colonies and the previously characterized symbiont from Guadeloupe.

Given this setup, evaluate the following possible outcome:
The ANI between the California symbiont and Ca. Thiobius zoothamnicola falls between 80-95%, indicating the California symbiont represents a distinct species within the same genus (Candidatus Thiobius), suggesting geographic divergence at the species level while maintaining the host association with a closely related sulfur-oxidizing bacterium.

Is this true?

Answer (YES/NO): NO